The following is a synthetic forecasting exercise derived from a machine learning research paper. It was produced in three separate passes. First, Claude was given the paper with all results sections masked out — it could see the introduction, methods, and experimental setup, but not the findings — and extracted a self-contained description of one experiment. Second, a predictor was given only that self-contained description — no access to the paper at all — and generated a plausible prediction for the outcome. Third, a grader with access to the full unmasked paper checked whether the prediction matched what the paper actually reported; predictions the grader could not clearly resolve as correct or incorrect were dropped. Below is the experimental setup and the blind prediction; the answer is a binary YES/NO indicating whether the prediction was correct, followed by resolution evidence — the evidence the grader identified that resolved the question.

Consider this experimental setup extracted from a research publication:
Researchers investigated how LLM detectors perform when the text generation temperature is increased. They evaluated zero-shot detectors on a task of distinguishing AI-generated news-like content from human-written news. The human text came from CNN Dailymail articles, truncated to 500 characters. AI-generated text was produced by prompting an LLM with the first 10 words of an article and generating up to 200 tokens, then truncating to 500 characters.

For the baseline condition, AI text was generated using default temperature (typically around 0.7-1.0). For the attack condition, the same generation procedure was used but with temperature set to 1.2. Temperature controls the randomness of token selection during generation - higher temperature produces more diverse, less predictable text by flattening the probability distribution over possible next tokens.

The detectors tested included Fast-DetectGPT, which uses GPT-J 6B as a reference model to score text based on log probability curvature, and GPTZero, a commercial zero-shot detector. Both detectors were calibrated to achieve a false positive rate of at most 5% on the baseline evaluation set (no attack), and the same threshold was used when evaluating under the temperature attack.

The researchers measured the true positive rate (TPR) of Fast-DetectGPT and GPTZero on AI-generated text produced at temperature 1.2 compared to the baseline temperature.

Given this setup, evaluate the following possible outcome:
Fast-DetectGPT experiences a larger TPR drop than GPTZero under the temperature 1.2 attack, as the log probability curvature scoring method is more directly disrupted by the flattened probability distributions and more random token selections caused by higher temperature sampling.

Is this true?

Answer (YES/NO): NO